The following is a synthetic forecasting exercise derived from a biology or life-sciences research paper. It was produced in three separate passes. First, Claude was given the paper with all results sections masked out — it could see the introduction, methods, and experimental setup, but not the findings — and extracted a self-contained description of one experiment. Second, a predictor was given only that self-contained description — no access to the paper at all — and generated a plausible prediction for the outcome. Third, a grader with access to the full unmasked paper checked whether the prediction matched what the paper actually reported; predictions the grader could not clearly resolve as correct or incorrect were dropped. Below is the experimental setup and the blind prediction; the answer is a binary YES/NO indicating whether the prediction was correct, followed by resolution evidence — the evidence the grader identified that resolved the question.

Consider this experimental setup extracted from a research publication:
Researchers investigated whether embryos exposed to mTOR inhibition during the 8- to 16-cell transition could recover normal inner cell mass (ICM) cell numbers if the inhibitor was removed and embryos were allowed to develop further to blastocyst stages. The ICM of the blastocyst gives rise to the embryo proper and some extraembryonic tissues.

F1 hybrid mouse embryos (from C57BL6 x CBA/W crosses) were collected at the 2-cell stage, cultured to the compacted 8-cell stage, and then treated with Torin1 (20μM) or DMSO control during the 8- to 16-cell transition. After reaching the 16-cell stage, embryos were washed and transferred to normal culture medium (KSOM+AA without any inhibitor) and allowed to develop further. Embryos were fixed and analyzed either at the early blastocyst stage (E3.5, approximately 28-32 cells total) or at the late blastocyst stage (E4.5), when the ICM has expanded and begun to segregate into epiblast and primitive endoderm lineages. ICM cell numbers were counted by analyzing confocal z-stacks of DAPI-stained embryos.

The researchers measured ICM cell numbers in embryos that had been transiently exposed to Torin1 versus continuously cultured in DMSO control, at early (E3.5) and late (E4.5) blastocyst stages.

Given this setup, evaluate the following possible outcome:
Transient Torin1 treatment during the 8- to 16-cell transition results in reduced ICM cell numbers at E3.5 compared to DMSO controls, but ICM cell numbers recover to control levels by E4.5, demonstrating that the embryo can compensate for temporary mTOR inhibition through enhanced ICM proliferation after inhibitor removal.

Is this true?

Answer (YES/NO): NO